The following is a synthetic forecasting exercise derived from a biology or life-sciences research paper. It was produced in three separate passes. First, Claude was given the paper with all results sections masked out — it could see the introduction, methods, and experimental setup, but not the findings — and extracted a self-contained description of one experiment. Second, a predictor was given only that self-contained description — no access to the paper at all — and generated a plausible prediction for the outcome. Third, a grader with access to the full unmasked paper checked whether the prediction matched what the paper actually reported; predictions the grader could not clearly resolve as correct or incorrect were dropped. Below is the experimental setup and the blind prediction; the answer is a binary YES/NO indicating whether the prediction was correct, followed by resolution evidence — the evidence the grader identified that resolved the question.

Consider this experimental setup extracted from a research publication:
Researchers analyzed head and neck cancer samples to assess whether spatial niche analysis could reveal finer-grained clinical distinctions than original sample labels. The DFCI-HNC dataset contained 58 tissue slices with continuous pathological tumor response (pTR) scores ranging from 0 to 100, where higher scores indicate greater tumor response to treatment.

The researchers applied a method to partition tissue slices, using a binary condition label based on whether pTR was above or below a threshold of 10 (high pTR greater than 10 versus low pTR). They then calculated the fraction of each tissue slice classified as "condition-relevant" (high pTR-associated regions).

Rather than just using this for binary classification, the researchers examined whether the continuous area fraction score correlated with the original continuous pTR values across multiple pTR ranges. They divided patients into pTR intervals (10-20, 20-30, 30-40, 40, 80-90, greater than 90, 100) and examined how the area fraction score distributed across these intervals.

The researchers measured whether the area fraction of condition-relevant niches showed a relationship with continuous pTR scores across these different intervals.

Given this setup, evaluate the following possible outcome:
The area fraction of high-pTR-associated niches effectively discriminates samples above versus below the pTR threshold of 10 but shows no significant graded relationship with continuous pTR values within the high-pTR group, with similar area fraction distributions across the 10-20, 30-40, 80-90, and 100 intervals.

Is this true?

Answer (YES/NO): NO